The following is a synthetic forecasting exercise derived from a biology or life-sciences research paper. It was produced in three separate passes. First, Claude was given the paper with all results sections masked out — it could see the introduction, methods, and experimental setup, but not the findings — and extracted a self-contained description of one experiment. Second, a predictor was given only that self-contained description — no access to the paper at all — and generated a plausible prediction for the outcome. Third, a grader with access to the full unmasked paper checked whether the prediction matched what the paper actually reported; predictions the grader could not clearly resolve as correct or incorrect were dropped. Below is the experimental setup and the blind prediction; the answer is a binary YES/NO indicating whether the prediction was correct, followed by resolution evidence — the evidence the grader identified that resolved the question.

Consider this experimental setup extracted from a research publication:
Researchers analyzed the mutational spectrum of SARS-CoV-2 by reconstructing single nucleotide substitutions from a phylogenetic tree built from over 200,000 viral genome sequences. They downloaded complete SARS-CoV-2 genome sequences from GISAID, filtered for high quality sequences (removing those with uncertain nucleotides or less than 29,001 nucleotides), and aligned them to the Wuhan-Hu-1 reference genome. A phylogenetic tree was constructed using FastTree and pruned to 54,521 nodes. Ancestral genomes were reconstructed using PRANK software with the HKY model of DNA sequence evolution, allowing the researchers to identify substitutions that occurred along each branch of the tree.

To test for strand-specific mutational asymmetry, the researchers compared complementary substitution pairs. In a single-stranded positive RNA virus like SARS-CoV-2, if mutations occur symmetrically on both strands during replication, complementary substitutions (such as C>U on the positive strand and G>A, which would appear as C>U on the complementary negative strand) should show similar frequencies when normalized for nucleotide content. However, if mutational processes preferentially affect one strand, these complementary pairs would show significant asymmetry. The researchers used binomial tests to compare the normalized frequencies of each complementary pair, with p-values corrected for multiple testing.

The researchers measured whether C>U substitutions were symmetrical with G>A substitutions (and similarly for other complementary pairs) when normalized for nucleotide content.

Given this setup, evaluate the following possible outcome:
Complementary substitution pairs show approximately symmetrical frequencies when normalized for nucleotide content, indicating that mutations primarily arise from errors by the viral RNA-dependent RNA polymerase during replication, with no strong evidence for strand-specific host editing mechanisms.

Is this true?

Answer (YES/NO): NO